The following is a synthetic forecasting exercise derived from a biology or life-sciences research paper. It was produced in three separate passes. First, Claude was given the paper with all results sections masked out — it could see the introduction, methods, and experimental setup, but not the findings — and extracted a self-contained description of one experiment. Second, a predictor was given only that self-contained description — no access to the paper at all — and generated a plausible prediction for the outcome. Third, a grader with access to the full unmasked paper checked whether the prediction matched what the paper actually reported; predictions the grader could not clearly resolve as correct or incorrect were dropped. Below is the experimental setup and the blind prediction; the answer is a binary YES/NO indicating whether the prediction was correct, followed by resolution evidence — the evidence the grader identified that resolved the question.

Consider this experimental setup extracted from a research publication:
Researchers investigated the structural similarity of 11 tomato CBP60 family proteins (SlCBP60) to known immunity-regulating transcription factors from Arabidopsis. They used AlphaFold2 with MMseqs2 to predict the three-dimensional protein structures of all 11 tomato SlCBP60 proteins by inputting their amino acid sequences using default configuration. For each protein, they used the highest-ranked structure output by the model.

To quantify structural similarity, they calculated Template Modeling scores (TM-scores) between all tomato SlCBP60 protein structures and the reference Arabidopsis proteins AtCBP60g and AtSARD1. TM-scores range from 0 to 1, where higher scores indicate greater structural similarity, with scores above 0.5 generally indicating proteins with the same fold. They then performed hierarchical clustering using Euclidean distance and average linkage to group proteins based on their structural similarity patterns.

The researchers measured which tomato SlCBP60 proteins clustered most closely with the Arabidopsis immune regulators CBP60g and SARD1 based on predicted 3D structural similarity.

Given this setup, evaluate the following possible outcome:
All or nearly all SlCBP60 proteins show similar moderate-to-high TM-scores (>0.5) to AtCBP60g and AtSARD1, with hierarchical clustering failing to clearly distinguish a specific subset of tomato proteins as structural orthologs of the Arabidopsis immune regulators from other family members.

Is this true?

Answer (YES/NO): NO